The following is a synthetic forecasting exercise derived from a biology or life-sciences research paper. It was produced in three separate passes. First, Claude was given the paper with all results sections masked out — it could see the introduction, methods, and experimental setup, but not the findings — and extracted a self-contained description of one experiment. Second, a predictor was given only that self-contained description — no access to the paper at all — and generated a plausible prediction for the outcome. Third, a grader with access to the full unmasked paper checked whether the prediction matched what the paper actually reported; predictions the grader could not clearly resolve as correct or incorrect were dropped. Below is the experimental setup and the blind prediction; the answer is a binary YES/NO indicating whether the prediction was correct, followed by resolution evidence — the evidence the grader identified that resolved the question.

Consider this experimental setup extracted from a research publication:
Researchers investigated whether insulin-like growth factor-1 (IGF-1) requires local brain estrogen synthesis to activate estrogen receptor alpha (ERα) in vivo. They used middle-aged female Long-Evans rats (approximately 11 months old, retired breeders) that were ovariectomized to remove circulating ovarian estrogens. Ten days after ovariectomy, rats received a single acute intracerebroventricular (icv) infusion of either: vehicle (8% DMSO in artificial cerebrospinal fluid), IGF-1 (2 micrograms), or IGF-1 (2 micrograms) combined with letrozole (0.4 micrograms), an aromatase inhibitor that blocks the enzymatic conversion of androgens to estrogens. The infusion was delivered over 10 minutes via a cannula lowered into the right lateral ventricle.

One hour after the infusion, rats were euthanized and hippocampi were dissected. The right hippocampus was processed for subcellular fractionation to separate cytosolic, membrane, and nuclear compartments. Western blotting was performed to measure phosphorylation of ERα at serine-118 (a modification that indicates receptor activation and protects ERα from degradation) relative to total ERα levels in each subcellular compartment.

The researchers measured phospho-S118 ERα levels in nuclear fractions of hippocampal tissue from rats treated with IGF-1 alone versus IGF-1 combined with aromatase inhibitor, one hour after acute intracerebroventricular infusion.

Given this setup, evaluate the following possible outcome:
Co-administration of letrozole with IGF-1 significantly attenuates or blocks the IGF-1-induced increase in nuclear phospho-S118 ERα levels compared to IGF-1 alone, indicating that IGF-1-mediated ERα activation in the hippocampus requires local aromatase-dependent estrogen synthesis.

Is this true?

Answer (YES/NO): NO